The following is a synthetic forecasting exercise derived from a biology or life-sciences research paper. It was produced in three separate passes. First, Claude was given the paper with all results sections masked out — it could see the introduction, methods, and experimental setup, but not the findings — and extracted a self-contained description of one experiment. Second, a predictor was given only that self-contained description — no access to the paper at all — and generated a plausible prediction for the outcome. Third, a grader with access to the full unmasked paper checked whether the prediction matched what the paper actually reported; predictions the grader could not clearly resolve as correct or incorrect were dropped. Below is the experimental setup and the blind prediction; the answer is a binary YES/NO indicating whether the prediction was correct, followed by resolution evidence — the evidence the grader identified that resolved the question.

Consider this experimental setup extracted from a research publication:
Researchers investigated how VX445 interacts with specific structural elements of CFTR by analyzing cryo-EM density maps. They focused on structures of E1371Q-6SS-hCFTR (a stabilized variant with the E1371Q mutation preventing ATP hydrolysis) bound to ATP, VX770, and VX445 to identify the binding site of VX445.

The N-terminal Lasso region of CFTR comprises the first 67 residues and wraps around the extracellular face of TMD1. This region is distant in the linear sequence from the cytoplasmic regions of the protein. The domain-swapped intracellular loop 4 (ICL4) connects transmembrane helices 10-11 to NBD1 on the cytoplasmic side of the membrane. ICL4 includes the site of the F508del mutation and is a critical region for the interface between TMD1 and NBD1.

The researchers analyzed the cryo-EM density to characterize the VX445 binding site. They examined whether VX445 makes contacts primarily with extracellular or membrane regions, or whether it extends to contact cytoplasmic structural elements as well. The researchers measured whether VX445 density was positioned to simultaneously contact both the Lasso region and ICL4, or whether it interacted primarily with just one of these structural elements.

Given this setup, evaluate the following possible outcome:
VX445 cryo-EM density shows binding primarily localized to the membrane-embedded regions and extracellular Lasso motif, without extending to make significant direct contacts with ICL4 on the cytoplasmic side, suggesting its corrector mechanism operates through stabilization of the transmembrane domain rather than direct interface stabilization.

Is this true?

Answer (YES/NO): YES